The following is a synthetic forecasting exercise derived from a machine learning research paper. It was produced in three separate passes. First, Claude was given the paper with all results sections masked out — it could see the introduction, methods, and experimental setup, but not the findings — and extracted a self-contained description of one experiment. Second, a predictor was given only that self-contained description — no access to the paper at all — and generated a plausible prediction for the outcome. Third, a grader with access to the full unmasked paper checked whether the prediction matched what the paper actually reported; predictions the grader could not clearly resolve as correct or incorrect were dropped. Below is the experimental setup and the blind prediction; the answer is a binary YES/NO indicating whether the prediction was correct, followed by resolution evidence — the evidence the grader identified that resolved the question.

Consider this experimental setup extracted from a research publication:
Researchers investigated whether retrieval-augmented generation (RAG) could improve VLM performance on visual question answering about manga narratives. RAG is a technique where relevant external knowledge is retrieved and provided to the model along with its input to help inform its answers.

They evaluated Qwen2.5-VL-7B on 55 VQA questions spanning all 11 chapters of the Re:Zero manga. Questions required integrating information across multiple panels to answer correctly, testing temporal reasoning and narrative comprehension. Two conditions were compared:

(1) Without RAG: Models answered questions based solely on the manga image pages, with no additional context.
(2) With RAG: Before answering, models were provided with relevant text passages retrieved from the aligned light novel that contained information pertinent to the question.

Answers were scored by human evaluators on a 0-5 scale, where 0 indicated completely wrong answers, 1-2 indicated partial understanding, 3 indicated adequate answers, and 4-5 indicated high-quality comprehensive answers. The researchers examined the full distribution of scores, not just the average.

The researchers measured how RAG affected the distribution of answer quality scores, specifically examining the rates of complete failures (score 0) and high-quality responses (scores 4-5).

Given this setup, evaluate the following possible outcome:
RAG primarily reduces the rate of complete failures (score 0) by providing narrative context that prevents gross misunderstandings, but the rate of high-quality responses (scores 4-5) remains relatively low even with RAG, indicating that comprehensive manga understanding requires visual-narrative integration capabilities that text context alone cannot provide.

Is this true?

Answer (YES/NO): YES